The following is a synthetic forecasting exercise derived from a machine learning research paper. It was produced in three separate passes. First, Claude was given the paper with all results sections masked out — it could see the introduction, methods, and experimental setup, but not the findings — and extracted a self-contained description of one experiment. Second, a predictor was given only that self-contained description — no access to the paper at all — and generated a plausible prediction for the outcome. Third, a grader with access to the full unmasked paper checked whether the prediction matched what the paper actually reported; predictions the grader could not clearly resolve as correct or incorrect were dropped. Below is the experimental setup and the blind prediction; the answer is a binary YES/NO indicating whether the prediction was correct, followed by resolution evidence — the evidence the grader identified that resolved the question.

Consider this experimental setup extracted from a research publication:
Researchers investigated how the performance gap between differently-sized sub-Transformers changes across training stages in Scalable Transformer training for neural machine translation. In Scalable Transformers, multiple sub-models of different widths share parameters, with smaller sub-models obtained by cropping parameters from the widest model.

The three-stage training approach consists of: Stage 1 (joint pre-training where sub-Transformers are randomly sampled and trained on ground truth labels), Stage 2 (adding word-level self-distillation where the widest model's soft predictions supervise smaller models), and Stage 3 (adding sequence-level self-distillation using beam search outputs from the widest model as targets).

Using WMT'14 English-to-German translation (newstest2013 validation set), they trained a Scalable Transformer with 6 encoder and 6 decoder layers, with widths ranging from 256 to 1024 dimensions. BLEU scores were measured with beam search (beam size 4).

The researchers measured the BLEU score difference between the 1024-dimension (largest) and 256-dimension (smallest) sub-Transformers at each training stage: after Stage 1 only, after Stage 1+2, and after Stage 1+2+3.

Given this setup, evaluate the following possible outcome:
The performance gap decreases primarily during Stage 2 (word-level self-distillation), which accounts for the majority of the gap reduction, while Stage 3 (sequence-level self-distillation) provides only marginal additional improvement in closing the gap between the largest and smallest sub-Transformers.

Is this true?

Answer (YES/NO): NO